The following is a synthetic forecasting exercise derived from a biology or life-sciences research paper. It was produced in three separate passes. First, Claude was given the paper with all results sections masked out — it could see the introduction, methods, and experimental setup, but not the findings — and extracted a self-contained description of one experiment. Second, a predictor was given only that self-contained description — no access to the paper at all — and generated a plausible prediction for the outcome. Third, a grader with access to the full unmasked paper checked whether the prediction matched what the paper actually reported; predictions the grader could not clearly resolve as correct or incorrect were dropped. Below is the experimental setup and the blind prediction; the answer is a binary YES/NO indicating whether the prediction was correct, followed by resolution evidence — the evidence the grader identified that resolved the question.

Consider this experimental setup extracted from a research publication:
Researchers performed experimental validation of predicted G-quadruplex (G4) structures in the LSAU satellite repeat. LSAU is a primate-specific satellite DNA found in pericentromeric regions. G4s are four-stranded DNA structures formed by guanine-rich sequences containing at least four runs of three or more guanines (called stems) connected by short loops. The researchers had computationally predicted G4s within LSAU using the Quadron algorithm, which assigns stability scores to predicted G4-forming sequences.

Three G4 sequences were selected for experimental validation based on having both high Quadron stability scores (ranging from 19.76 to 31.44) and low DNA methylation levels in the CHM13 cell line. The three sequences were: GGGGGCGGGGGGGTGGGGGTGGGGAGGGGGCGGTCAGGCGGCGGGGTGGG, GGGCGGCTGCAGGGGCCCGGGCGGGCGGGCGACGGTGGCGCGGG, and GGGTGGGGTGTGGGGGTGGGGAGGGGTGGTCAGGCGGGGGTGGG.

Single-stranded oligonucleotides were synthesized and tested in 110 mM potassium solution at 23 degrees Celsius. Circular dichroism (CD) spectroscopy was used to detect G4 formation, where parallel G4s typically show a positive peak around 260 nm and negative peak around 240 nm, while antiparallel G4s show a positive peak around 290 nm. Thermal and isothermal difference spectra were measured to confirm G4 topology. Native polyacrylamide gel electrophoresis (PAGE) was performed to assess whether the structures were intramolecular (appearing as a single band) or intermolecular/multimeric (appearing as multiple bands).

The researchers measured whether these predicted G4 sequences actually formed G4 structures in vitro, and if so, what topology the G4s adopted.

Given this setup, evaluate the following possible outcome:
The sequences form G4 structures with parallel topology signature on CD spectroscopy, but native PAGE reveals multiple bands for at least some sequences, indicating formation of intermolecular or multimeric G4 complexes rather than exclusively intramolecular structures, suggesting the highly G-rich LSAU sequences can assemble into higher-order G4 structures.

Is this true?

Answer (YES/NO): NO